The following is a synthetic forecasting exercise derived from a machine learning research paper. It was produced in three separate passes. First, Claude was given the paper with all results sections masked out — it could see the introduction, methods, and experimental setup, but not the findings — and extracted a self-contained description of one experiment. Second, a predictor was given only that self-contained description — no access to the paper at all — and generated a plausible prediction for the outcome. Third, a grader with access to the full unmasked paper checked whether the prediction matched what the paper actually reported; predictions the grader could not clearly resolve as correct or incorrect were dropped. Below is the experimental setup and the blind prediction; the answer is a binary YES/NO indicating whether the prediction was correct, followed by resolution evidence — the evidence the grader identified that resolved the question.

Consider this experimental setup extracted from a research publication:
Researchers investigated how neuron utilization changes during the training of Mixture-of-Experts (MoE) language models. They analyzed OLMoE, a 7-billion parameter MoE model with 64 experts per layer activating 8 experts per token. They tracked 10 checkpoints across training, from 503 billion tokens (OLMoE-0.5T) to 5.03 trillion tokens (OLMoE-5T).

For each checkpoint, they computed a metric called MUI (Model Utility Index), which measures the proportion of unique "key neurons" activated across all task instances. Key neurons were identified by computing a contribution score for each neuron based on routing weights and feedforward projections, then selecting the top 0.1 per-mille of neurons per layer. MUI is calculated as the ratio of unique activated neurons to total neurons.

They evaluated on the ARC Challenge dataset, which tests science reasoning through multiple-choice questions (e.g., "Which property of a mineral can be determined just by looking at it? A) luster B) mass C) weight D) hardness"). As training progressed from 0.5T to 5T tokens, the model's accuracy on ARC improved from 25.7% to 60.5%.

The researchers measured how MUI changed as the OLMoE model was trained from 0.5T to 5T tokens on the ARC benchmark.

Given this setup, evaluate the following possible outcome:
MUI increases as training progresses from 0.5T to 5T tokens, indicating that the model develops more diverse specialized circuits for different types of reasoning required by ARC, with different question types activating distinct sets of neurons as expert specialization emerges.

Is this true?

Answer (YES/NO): YES